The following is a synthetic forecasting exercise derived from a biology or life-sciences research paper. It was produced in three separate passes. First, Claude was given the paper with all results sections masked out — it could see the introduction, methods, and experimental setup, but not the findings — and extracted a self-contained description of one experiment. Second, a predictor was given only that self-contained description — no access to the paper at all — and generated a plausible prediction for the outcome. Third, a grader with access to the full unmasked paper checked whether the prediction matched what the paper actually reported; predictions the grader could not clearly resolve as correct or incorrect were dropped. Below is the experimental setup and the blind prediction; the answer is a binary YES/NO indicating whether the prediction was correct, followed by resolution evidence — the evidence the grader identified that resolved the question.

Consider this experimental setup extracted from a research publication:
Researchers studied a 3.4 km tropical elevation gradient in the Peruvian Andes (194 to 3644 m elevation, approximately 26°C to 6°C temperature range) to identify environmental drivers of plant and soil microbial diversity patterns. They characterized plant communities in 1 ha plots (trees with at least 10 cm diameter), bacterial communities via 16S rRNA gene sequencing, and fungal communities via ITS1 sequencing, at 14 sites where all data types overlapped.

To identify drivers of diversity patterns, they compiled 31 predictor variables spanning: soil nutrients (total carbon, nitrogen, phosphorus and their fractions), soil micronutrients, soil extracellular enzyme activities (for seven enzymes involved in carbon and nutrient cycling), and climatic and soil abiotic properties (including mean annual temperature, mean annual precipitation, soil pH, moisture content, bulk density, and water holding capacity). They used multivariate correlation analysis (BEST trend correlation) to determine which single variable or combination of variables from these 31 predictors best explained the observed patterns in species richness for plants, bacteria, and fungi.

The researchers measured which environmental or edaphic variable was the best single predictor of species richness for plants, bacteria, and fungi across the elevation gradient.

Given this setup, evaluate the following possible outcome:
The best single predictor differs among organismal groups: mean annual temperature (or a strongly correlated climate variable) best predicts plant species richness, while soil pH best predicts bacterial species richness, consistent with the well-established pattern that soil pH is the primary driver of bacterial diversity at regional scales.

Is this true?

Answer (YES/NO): NO